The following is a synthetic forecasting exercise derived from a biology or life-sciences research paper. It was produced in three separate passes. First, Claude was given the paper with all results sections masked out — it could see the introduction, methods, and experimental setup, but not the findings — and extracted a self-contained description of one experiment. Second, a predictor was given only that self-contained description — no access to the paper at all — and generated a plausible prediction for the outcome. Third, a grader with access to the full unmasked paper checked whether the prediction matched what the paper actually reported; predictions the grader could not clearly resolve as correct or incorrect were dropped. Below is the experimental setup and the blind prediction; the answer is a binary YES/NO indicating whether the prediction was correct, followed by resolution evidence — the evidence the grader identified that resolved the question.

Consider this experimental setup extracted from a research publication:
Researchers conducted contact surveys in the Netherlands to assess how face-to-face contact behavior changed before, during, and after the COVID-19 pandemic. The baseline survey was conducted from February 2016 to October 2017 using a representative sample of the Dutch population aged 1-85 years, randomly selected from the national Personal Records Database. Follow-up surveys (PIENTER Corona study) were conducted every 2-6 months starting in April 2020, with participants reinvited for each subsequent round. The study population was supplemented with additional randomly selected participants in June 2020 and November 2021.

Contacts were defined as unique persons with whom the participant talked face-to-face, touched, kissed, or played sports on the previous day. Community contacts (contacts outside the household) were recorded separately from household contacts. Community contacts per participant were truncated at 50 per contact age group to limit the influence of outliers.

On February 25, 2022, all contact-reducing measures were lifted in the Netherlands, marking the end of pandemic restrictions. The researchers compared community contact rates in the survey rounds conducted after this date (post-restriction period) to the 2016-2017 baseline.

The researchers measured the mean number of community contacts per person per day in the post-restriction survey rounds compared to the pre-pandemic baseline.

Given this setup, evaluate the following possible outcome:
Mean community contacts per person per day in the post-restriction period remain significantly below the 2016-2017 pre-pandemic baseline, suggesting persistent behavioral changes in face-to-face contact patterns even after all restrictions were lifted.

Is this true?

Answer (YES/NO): YES